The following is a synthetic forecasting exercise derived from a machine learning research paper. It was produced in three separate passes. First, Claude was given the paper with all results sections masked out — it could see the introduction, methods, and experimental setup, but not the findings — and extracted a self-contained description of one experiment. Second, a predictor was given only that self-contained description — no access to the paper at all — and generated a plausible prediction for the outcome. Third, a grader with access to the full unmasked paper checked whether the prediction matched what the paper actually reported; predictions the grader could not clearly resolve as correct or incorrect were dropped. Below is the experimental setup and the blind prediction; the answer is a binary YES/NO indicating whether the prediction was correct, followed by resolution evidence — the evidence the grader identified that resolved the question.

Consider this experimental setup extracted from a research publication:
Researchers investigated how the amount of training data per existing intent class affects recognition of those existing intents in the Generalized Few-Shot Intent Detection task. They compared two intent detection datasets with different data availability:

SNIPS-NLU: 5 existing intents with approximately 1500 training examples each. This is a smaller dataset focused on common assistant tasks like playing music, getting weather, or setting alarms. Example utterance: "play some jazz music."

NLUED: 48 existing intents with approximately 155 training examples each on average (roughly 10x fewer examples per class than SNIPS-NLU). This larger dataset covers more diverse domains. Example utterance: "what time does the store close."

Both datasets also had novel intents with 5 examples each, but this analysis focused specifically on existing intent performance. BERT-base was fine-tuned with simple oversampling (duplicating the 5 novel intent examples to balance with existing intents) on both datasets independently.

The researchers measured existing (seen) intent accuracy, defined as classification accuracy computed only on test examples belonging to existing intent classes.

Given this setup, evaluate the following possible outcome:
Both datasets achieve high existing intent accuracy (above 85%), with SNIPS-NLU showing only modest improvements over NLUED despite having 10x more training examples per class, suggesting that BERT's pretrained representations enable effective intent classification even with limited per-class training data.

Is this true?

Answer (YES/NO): YES